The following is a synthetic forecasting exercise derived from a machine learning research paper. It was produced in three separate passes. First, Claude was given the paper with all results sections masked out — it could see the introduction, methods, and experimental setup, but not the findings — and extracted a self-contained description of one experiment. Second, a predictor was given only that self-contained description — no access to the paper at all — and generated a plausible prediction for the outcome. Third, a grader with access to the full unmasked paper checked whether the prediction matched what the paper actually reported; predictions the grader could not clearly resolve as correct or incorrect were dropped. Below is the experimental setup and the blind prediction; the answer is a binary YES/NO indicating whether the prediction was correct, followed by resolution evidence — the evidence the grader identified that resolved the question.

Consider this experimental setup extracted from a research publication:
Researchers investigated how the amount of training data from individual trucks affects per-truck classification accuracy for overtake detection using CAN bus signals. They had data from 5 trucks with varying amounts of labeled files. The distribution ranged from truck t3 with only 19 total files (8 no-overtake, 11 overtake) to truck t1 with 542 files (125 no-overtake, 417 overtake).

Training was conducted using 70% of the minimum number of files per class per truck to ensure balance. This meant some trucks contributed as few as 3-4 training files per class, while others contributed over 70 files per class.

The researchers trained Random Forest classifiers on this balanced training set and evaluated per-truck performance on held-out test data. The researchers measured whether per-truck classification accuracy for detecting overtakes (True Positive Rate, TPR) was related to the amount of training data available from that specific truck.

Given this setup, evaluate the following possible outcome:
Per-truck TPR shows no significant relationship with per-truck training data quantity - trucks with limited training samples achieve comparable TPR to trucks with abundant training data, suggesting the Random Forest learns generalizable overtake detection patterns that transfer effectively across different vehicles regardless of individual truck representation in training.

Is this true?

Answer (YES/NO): NO